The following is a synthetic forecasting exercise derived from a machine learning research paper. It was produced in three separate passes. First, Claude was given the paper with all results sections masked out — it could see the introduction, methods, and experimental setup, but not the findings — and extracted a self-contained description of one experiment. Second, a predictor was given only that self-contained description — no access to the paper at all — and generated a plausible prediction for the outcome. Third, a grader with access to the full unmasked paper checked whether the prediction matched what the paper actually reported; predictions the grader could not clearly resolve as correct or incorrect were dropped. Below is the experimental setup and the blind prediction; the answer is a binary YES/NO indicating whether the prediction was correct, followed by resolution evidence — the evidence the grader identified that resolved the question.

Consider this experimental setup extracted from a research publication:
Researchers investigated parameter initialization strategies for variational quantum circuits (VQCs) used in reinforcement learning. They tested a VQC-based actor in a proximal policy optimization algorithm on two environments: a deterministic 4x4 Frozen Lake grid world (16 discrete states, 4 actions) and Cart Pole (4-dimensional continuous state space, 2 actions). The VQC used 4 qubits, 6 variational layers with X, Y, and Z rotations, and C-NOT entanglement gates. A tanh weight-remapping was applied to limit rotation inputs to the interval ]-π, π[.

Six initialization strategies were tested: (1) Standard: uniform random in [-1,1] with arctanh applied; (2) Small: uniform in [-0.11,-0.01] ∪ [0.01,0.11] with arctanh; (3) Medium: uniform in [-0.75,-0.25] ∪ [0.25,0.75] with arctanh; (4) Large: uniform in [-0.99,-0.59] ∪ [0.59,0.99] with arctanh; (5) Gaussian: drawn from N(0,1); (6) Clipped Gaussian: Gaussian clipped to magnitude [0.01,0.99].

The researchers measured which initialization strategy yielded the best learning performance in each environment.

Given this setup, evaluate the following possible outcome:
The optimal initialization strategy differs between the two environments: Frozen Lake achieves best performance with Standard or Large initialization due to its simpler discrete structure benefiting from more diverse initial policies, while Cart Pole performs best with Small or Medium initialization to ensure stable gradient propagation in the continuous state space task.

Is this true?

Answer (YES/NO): YES